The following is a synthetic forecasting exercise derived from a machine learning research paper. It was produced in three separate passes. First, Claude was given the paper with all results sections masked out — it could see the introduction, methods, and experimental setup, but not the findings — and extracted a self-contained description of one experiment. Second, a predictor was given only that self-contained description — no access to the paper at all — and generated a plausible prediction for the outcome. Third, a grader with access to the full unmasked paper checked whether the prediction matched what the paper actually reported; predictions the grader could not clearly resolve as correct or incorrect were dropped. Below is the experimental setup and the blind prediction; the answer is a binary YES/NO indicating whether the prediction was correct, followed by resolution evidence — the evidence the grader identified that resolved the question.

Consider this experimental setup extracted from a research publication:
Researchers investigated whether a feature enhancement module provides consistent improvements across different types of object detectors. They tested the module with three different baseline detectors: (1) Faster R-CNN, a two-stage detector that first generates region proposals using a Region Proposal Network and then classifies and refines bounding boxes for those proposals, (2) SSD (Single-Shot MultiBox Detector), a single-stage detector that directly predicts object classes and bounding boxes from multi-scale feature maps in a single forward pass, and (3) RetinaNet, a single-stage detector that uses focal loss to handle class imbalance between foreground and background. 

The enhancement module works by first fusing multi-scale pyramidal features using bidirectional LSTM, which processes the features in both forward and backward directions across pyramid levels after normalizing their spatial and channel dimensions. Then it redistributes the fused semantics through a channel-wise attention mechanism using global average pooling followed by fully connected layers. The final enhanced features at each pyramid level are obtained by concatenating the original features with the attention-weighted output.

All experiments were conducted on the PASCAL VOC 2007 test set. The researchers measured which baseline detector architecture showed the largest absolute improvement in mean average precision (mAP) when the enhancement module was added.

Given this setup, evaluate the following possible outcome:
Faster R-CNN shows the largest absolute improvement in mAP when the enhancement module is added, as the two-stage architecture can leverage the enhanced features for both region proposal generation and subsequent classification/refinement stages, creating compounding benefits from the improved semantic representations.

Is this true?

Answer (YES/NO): NO